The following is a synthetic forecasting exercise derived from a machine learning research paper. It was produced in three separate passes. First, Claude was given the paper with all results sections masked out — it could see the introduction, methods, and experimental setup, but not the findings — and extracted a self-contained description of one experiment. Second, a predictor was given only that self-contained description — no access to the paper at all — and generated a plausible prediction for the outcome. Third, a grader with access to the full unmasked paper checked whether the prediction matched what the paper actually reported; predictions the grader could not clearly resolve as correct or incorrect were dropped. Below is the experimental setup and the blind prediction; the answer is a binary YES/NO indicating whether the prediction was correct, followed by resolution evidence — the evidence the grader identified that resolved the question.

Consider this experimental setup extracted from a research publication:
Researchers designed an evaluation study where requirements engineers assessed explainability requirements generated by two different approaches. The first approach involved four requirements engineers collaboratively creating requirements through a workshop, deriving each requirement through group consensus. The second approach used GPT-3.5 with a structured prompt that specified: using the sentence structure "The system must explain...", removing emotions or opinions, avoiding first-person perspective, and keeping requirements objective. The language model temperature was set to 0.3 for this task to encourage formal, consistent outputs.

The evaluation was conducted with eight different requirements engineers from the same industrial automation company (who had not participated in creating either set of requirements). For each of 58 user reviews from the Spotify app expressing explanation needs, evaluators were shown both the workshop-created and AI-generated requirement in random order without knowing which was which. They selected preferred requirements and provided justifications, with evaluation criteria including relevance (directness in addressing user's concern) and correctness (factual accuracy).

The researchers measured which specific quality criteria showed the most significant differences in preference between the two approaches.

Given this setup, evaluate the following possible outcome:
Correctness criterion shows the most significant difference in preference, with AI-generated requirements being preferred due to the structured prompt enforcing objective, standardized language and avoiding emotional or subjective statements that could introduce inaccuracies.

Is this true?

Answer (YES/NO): NO